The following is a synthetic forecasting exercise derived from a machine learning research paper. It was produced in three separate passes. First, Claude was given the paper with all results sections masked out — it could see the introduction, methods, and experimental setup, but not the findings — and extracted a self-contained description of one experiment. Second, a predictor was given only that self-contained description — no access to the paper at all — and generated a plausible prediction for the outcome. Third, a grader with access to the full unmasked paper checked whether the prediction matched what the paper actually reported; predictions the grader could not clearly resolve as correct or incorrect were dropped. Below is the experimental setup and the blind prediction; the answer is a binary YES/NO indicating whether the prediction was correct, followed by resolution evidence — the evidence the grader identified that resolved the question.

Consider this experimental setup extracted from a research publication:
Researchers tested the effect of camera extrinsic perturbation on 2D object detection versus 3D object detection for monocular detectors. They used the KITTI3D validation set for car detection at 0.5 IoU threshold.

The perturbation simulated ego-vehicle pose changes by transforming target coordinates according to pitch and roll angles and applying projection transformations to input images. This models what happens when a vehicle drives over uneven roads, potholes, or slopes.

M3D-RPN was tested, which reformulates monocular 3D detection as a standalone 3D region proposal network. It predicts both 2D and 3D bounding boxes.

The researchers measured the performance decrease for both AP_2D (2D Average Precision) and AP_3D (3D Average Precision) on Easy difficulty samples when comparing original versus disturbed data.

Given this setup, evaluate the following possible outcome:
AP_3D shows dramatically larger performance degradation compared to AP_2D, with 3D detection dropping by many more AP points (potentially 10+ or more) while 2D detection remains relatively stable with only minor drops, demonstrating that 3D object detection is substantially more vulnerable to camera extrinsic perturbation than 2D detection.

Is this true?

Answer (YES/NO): YES